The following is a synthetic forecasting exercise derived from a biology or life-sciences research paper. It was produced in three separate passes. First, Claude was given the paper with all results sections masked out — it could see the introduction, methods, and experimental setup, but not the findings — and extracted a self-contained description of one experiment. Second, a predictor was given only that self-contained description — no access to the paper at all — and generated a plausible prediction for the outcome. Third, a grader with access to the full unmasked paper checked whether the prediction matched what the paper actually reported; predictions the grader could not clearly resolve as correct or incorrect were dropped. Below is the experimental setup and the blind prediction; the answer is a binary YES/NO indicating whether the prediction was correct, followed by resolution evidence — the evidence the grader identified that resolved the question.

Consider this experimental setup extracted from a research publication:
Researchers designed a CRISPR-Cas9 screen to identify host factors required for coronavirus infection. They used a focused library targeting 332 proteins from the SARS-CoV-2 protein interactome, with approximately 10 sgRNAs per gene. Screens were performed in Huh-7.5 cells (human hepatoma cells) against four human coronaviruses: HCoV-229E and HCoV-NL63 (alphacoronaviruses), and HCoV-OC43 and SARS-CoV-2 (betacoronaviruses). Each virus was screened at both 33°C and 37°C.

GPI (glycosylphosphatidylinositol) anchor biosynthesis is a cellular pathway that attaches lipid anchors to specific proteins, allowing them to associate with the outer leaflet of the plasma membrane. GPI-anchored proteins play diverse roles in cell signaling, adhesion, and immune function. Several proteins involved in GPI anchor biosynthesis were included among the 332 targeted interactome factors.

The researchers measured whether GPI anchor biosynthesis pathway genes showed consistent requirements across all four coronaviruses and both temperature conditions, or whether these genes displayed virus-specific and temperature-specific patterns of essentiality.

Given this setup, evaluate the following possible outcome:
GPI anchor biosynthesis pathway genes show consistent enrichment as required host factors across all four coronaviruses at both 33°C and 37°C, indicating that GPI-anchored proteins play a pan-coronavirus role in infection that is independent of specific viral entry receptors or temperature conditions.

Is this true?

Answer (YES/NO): NO